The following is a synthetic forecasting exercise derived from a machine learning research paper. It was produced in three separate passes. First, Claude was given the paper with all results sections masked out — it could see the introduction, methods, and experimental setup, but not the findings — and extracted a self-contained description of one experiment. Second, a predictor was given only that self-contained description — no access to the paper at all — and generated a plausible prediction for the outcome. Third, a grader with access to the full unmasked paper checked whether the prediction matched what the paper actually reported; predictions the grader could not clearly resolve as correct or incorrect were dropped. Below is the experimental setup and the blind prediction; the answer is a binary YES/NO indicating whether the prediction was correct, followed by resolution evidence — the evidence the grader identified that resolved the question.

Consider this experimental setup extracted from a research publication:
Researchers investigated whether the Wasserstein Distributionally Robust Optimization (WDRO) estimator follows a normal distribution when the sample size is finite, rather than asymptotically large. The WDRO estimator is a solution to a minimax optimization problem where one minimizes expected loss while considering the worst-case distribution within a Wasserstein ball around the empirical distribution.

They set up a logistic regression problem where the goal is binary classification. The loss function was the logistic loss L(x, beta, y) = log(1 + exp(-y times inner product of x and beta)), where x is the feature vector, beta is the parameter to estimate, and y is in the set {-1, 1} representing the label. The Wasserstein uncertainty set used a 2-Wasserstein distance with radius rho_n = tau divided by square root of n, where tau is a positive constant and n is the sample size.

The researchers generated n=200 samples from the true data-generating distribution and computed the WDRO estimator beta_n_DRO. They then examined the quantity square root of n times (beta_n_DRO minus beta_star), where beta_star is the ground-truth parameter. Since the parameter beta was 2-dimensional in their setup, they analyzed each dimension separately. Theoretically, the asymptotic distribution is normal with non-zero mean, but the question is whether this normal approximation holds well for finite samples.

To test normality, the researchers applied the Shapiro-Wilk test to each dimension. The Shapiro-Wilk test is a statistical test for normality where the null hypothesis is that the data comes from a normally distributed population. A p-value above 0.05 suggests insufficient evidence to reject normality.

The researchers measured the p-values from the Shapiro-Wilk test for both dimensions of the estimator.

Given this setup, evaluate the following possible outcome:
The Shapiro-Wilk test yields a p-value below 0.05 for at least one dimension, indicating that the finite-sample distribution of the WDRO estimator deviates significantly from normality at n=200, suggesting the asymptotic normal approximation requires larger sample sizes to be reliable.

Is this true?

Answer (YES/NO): NO